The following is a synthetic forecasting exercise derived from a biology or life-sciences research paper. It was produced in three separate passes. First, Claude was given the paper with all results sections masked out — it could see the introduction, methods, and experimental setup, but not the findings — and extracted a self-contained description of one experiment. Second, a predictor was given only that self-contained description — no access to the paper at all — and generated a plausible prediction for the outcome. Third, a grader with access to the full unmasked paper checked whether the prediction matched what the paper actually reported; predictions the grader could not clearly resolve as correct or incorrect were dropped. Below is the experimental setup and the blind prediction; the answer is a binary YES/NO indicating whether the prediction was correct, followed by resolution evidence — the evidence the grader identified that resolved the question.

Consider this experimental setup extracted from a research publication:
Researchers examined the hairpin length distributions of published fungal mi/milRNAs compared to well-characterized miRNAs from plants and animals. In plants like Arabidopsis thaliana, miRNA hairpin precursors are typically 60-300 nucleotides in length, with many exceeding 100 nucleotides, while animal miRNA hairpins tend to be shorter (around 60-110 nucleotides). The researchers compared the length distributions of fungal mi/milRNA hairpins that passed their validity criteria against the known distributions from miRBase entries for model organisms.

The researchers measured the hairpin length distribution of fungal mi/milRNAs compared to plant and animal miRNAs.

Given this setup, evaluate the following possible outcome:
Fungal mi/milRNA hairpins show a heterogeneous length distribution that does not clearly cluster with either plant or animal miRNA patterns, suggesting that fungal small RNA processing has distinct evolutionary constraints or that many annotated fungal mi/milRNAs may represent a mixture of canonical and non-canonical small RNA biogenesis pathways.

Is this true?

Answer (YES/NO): NO